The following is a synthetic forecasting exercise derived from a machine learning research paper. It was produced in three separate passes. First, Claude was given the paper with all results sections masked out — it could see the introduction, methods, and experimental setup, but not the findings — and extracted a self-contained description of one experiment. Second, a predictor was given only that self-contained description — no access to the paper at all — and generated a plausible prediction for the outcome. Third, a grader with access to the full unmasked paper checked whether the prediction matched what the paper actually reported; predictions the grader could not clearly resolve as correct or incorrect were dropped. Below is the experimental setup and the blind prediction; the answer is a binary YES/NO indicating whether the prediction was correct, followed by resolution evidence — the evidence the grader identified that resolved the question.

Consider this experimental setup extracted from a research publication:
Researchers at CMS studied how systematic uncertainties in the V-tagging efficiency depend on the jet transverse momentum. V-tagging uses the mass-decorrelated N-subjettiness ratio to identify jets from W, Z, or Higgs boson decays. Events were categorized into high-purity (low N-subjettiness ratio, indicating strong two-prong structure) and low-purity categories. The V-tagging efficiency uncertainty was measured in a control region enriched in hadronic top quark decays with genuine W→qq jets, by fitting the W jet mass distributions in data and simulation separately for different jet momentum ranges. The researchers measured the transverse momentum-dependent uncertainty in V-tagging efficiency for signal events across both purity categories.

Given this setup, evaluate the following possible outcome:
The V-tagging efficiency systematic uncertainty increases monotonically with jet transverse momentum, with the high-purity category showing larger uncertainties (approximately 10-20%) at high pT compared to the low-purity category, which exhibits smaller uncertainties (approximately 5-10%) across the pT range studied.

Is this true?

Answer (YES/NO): NO